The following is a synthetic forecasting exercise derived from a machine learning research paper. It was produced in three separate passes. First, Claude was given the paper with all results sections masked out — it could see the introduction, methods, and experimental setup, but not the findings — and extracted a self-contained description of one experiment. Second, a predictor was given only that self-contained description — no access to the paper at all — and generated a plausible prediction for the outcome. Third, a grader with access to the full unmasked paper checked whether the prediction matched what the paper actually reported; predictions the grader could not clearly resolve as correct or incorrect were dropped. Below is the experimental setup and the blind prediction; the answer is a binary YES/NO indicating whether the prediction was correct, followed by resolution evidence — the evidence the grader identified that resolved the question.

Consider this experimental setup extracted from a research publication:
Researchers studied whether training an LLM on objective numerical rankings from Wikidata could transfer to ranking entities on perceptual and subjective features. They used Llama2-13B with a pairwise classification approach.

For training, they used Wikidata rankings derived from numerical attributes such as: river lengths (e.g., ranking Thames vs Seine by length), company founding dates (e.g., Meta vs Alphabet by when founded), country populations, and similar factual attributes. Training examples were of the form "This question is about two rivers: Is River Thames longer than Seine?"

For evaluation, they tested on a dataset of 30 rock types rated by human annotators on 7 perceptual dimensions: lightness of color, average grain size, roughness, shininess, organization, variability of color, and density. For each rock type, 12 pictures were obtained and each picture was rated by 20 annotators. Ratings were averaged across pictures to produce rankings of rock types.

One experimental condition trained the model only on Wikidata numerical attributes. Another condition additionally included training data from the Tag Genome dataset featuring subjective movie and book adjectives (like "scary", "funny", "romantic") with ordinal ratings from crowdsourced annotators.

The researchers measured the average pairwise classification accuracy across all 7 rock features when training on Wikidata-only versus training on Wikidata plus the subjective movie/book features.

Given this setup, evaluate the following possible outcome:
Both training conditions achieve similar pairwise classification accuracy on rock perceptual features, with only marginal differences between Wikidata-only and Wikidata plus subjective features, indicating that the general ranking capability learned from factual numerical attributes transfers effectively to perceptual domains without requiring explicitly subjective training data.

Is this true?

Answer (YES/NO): NO